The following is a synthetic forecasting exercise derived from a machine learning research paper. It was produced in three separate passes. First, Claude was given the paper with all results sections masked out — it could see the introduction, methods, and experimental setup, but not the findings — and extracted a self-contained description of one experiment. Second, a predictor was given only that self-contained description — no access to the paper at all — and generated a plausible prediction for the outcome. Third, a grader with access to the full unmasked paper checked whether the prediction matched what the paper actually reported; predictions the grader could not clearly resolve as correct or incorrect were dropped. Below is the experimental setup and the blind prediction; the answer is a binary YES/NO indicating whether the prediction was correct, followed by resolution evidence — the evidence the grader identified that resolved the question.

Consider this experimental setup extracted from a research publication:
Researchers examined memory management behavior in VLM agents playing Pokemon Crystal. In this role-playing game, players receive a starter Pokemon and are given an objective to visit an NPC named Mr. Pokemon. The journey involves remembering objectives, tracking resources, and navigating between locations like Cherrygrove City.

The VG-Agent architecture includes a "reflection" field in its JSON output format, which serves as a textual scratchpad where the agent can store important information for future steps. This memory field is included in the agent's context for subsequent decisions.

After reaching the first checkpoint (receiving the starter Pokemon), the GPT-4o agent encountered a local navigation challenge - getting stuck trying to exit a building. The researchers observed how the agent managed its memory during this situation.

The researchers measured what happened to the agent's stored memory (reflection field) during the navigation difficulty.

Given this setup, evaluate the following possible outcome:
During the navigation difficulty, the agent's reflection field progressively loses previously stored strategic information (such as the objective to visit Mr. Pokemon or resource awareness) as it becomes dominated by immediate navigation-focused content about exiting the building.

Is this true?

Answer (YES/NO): YES